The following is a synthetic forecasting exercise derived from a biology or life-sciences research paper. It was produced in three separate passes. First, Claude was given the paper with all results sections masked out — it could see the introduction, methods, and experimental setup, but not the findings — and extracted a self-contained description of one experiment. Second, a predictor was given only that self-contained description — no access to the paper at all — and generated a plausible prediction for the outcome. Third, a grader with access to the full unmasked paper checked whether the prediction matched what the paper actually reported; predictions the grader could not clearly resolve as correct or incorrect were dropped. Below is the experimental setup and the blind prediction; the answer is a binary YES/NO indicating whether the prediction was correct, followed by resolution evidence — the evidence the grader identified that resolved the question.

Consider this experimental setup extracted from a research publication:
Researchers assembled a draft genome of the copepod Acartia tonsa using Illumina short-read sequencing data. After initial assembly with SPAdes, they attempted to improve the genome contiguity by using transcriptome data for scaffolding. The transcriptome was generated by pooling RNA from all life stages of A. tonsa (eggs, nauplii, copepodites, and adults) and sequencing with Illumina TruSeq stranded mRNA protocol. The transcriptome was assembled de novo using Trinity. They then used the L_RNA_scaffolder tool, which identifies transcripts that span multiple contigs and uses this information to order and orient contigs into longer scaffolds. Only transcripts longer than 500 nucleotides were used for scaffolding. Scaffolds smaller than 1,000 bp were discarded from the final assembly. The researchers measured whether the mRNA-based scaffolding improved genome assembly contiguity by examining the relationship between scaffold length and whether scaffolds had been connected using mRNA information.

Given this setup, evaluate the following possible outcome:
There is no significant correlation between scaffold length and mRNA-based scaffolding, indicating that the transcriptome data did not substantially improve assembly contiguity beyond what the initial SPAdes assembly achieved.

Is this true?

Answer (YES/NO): NO